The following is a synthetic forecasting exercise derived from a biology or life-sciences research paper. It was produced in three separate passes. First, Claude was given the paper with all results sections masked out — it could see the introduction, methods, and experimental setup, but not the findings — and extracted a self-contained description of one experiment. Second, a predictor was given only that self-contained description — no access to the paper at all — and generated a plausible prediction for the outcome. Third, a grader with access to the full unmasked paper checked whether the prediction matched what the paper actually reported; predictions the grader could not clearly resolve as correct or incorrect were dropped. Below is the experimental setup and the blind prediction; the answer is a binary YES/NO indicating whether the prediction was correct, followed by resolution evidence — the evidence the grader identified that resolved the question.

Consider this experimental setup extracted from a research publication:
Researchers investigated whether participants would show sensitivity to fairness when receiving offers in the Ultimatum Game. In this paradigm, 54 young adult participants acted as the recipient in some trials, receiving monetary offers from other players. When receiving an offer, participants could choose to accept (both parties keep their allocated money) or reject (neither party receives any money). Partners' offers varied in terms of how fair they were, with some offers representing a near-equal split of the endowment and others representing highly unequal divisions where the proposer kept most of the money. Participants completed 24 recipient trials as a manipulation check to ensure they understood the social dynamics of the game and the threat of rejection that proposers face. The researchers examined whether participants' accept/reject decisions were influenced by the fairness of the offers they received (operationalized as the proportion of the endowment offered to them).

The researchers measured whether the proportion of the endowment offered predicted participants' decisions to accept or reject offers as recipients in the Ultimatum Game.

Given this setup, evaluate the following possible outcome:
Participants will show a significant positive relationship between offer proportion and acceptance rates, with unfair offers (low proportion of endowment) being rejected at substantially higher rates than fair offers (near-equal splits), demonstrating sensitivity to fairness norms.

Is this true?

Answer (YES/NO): YES